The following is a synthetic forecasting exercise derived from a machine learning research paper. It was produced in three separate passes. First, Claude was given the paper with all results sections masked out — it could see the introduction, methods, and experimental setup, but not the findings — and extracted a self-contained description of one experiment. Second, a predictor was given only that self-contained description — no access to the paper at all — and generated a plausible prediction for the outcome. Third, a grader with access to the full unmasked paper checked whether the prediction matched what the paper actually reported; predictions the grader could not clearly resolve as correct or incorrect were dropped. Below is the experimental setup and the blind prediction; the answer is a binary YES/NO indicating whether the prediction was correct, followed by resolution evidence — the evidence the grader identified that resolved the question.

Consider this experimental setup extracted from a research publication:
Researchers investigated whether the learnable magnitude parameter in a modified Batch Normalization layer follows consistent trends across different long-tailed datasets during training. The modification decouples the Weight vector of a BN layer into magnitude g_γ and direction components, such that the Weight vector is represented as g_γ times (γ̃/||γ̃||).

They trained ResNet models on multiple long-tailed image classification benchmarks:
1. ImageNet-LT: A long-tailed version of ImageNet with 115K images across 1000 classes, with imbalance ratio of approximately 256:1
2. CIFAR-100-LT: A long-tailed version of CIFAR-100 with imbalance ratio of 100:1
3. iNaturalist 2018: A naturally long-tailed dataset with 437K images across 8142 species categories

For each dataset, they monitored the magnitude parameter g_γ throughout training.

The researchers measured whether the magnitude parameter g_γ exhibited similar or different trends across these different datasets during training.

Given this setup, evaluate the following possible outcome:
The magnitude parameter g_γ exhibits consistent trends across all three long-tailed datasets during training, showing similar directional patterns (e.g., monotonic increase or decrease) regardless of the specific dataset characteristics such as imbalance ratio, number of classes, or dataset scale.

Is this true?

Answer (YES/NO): YES